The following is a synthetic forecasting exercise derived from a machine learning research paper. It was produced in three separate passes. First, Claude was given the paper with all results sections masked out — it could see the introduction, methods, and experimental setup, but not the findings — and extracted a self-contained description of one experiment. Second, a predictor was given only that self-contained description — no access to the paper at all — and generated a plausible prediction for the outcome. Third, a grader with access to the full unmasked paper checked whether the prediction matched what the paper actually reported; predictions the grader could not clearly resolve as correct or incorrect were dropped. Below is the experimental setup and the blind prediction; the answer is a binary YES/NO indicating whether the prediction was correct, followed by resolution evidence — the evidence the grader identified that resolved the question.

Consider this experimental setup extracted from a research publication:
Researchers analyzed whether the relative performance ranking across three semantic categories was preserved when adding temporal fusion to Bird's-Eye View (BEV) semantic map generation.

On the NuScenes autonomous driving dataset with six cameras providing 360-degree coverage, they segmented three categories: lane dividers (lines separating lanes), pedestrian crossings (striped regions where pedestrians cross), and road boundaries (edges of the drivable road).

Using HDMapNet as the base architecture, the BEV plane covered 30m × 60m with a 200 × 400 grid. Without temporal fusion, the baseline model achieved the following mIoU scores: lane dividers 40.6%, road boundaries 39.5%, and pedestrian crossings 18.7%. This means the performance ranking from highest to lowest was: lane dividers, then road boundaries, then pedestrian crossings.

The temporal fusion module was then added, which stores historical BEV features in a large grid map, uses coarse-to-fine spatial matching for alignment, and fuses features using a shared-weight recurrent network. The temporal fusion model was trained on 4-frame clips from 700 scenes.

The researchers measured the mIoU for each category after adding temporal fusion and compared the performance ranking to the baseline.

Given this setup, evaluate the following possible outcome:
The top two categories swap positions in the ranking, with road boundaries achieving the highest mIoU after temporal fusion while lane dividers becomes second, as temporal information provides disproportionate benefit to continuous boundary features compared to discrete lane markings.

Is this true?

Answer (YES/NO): YES